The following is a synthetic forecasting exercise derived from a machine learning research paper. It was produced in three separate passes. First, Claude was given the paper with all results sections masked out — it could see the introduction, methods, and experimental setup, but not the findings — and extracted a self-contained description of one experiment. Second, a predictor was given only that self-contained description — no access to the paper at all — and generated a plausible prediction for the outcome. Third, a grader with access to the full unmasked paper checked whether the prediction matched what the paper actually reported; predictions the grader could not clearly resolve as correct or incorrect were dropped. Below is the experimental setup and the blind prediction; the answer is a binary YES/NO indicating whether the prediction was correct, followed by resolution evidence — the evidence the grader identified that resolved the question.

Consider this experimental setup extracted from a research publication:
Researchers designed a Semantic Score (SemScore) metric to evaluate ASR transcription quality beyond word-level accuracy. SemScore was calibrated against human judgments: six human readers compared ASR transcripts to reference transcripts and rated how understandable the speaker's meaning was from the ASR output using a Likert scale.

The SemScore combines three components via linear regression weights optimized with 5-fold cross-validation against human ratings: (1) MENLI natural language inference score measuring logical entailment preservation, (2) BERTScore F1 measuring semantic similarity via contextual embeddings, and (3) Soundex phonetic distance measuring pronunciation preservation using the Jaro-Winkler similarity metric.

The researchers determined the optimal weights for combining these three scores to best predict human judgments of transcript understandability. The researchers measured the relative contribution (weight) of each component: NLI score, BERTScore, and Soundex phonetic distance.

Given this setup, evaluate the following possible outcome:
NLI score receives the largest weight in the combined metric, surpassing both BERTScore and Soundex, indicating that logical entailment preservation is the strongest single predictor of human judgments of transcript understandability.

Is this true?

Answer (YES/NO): YES